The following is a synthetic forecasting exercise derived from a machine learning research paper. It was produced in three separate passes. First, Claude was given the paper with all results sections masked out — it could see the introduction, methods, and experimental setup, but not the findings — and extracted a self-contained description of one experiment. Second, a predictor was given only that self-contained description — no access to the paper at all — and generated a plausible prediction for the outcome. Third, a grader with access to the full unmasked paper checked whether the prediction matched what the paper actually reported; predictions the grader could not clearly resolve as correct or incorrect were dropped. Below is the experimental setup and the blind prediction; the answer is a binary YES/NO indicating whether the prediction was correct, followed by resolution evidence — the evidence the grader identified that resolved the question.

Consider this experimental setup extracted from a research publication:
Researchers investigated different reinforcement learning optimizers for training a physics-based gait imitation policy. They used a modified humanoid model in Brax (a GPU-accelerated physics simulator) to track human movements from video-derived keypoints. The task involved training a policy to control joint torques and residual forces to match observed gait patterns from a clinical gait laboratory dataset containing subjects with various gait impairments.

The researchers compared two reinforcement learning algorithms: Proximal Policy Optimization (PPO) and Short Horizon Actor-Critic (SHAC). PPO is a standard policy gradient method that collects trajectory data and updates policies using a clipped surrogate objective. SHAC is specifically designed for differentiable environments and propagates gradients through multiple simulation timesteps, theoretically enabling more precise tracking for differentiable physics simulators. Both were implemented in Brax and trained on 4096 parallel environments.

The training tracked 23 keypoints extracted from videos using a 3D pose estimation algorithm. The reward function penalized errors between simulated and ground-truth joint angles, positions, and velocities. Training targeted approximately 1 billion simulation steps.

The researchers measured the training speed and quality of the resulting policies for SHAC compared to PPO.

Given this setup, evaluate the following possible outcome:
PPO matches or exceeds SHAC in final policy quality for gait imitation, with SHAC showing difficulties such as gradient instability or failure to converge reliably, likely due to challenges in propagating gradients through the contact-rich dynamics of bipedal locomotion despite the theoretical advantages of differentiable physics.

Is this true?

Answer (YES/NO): YES